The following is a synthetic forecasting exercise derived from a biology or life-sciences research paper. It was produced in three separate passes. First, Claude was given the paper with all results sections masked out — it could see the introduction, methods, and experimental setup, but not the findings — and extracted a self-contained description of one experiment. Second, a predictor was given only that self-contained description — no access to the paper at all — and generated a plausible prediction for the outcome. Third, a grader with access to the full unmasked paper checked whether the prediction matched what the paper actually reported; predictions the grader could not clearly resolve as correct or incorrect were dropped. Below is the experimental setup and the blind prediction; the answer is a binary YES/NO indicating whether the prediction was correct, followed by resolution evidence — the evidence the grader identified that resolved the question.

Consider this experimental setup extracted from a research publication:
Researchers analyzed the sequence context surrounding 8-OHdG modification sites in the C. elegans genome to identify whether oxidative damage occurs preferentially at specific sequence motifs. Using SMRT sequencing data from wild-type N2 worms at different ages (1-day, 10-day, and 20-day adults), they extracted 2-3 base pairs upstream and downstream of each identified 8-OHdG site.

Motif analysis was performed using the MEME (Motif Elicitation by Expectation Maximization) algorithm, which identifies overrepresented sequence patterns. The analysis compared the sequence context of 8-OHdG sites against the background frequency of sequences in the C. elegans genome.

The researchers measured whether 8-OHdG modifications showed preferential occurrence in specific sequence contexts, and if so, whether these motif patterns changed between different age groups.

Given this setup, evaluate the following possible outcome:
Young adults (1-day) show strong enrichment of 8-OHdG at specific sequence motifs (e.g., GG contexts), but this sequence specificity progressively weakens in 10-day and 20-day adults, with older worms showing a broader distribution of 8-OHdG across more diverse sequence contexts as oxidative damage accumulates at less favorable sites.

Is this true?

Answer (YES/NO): NO